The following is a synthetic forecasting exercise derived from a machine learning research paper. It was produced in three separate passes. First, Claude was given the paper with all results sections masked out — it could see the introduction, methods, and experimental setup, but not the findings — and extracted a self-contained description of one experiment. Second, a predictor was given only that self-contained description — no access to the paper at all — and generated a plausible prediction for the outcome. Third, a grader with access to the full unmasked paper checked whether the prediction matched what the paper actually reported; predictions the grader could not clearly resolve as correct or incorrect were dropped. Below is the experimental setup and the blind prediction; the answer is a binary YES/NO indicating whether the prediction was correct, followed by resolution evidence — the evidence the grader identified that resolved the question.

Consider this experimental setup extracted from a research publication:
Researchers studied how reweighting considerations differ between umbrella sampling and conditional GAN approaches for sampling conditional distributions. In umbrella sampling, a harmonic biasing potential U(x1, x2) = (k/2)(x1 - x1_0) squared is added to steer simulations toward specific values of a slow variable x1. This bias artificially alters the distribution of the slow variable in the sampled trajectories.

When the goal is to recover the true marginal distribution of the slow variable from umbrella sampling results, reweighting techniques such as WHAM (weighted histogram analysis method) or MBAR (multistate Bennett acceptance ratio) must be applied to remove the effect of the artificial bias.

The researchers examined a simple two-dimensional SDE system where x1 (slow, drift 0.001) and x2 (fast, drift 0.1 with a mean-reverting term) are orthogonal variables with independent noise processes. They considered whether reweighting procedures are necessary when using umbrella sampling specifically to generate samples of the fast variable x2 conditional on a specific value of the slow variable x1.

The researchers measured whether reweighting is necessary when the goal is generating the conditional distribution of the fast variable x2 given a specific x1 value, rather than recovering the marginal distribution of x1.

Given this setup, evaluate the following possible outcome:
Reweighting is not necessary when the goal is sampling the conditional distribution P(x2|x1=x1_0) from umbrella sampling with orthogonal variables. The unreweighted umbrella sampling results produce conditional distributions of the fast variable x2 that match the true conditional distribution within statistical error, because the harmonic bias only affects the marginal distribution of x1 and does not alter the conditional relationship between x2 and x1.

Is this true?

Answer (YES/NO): YES